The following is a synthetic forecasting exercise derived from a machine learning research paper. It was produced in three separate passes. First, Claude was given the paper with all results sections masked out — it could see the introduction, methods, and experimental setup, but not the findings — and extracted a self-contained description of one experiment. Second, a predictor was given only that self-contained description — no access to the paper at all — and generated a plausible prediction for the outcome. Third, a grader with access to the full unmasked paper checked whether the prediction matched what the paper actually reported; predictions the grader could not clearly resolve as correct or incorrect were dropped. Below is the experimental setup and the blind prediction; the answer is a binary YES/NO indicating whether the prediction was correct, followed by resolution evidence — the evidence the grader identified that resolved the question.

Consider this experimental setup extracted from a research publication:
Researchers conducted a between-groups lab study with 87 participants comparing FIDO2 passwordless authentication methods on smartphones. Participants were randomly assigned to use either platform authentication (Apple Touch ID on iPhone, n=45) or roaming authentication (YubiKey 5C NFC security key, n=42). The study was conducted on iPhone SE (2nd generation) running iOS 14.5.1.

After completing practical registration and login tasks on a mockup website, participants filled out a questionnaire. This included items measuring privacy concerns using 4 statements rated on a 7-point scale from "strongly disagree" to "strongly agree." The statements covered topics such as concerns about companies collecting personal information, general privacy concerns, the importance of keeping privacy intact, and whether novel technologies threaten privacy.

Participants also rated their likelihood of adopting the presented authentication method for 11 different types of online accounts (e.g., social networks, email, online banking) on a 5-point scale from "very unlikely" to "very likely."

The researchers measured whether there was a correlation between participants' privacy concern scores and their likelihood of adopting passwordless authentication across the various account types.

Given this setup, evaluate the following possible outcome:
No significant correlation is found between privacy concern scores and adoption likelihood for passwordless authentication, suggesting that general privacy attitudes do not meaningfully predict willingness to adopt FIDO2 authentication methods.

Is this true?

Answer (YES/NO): YES